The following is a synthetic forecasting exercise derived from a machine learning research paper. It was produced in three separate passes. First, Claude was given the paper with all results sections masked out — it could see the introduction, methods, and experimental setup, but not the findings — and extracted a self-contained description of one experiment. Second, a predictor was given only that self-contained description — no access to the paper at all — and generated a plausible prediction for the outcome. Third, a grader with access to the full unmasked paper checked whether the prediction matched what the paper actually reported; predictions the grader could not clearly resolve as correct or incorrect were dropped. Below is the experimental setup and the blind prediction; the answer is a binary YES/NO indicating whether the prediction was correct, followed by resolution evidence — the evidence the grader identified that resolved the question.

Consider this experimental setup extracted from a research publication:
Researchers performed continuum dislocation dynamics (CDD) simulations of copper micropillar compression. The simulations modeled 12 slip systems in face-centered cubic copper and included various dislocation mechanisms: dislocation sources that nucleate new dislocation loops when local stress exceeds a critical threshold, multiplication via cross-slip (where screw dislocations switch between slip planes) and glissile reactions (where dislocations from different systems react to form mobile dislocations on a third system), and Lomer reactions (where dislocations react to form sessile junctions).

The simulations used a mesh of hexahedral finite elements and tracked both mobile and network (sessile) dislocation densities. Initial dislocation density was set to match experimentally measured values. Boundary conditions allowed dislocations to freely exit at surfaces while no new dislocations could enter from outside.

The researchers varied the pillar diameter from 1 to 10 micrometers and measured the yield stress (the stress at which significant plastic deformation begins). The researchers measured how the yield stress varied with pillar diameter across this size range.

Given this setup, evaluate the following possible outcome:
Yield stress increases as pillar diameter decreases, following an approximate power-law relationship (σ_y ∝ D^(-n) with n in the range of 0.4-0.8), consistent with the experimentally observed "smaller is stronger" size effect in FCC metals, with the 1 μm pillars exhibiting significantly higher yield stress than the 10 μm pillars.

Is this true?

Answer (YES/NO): NO